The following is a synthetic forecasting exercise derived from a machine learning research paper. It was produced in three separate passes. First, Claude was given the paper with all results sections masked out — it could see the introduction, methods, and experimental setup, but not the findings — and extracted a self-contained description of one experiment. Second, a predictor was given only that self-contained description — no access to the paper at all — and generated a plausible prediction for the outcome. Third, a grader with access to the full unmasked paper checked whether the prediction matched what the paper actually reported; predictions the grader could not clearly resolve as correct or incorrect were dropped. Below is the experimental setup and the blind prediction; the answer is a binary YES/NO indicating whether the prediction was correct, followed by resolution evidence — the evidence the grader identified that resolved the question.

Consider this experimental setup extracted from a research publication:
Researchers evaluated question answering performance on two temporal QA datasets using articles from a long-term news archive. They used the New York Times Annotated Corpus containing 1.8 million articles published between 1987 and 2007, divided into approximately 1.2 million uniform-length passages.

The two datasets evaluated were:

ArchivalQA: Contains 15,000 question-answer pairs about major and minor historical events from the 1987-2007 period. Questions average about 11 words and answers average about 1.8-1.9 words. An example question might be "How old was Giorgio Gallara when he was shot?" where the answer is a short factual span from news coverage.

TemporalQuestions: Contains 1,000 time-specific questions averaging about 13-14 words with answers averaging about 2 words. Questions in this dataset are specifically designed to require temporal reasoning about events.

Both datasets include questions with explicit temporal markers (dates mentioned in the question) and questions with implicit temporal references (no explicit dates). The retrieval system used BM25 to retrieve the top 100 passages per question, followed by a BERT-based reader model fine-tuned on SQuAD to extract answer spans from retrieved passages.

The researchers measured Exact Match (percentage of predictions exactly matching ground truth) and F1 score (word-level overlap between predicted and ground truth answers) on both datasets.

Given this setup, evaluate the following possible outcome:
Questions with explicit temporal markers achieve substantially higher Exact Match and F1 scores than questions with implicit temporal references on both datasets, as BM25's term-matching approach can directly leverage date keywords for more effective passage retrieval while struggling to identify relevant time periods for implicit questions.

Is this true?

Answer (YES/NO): NO